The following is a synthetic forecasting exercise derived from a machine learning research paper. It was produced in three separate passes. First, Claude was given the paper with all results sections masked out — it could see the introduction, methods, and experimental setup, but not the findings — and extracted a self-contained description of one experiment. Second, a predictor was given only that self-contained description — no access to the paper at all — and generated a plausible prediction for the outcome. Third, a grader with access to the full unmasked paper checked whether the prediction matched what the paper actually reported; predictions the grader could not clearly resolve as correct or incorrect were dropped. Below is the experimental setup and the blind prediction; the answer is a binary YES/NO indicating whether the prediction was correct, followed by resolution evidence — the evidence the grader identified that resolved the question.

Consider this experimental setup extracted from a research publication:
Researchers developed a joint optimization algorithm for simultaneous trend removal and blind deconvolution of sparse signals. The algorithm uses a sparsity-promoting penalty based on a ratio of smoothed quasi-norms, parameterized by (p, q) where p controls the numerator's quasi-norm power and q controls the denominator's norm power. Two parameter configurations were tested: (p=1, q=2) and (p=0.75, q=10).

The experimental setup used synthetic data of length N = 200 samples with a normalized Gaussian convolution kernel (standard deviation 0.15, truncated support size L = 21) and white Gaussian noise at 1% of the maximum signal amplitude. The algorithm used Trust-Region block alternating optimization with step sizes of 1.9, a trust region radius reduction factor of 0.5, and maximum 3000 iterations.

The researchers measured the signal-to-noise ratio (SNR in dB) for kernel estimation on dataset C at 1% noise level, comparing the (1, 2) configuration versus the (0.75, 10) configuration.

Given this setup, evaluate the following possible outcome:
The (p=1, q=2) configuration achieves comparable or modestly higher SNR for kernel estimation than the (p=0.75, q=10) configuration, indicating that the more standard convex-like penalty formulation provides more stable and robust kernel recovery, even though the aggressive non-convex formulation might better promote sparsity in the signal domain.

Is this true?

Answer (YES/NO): YES